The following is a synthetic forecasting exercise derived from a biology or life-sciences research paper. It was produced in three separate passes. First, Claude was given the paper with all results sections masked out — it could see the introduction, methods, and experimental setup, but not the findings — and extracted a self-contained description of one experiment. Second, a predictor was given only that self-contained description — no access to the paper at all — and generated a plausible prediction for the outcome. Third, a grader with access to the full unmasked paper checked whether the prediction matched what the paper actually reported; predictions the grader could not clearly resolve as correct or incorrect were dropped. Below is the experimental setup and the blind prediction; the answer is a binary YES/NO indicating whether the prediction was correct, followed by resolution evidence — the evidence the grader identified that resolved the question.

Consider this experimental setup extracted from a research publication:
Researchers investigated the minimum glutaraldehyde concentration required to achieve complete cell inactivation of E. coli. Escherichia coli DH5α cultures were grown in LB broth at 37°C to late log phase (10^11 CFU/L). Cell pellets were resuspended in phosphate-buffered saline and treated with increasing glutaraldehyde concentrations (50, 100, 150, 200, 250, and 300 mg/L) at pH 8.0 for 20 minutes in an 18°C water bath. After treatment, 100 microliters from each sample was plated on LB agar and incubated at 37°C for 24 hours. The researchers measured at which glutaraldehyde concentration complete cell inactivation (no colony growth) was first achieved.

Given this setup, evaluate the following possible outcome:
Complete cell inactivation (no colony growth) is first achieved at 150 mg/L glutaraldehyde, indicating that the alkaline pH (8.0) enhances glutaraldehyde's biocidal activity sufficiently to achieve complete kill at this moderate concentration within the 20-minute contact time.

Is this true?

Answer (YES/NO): NO